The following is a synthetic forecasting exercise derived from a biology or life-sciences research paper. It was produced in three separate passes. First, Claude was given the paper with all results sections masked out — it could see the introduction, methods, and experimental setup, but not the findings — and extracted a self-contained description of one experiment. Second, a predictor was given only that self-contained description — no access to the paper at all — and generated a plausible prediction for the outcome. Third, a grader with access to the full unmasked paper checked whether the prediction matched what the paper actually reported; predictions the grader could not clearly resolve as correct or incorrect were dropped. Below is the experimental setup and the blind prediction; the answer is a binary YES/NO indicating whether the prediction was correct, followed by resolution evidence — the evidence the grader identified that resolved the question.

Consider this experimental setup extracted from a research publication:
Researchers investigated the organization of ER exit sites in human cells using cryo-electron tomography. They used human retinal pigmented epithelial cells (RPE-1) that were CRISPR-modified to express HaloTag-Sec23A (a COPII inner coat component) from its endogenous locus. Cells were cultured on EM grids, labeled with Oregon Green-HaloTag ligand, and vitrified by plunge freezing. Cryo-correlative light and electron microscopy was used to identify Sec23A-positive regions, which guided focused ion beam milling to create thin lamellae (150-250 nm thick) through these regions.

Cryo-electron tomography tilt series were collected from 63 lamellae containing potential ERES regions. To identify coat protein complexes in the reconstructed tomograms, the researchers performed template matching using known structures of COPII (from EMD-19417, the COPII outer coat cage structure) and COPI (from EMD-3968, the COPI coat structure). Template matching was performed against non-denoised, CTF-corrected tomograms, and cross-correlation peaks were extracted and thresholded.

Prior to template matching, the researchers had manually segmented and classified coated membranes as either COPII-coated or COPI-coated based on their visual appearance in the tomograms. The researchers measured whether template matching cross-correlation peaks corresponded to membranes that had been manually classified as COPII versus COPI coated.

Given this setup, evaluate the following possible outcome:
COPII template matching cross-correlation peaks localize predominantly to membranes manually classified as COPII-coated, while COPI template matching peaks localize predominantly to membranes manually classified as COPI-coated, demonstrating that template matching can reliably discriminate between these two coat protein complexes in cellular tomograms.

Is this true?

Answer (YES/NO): YES